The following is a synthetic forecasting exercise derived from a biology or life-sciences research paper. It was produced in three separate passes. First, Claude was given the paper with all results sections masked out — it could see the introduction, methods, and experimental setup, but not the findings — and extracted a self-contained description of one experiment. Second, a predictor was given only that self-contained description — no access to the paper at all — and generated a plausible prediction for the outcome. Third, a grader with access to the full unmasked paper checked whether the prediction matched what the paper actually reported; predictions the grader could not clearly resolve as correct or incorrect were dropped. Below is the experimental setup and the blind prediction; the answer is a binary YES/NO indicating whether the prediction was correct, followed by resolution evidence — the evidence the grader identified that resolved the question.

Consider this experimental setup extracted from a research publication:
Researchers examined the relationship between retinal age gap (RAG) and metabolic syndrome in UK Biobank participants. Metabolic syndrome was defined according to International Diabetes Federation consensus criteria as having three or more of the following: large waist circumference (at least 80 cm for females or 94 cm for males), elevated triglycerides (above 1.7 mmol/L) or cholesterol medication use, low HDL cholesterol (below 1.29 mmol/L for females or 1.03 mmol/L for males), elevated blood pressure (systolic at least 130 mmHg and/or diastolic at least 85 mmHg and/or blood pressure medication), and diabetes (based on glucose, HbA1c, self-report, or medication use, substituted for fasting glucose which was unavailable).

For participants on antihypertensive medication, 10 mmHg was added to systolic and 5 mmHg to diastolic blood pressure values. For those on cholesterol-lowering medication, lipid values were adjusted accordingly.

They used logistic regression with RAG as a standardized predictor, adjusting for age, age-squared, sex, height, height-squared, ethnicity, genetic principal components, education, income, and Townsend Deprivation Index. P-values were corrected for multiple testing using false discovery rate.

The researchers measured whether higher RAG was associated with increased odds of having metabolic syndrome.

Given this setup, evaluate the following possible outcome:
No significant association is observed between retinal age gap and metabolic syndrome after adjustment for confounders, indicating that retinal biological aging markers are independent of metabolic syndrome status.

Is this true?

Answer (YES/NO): NO